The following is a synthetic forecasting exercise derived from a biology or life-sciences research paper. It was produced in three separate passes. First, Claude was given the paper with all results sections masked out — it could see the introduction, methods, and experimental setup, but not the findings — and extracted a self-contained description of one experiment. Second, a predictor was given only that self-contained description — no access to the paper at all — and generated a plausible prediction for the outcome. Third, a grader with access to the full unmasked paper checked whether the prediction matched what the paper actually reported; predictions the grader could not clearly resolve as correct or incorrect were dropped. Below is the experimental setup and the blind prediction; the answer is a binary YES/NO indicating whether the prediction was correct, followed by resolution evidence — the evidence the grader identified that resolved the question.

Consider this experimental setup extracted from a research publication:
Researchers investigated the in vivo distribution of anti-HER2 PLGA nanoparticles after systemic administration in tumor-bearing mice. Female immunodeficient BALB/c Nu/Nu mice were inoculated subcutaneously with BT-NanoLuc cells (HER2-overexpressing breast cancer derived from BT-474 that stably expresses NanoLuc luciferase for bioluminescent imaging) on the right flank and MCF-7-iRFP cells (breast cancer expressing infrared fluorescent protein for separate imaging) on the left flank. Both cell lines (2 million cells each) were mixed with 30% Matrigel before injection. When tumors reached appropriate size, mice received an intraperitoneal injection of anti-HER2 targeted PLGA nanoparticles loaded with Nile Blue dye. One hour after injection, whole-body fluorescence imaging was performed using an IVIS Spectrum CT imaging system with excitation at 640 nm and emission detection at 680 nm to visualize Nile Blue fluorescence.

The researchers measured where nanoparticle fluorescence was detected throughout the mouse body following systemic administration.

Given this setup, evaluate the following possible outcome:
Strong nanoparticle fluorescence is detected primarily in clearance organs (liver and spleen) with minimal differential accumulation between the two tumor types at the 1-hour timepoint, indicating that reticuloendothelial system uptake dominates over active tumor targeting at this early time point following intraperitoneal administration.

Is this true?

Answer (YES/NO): NO